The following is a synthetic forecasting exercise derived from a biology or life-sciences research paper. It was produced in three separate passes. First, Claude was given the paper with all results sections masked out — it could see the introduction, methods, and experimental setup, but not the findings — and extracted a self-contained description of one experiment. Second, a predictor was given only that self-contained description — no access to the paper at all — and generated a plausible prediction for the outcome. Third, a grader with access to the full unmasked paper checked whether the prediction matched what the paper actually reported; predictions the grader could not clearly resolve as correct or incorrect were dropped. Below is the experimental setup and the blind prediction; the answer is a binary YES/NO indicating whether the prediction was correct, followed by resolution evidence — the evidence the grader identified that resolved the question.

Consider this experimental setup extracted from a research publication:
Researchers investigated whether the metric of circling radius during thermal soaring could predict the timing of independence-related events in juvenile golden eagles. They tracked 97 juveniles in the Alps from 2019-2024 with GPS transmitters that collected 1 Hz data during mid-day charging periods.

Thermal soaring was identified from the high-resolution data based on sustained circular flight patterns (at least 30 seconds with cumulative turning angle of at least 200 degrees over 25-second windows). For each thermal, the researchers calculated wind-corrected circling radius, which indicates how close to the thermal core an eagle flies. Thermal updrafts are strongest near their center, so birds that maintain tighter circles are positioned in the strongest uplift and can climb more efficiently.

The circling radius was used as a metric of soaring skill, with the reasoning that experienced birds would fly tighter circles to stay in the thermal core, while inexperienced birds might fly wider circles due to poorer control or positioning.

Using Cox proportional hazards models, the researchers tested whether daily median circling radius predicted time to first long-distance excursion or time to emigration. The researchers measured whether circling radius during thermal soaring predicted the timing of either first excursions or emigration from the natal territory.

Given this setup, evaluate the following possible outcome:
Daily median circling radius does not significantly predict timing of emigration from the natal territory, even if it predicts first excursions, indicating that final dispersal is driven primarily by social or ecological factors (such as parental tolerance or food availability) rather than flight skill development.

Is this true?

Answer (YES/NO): NO